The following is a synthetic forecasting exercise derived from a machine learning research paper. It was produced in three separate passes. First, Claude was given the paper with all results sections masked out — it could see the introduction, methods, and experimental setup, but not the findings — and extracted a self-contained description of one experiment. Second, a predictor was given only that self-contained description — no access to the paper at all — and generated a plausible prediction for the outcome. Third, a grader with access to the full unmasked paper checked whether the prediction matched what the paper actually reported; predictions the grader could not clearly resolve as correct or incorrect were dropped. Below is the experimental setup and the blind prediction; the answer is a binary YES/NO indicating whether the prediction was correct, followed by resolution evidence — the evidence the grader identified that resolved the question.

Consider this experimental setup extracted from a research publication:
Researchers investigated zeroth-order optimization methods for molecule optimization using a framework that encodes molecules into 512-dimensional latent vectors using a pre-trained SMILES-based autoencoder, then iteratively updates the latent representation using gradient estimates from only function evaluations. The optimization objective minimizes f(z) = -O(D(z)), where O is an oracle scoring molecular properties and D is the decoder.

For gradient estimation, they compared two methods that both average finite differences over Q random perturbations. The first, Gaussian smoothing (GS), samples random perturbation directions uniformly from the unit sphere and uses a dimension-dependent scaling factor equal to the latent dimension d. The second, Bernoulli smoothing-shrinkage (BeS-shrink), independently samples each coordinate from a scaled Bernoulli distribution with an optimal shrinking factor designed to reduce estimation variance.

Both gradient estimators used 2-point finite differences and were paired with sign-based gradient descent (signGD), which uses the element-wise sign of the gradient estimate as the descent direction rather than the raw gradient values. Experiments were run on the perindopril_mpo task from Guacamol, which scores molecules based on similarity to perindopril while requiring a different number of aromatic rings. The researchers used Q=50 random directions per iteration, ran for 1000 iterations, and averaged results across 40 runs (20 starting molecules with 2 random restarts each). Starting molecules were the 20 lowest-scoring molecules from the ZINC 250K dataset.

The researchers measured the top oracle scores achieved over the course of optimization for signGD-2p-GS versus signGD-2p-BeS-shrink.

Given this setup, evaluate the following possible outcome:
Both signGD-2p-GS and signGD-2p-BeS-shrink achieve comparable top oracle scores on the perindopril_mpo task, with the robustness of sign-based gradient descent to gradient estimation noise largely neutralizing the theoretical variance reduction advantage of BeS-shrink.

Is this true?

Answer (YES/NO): YES